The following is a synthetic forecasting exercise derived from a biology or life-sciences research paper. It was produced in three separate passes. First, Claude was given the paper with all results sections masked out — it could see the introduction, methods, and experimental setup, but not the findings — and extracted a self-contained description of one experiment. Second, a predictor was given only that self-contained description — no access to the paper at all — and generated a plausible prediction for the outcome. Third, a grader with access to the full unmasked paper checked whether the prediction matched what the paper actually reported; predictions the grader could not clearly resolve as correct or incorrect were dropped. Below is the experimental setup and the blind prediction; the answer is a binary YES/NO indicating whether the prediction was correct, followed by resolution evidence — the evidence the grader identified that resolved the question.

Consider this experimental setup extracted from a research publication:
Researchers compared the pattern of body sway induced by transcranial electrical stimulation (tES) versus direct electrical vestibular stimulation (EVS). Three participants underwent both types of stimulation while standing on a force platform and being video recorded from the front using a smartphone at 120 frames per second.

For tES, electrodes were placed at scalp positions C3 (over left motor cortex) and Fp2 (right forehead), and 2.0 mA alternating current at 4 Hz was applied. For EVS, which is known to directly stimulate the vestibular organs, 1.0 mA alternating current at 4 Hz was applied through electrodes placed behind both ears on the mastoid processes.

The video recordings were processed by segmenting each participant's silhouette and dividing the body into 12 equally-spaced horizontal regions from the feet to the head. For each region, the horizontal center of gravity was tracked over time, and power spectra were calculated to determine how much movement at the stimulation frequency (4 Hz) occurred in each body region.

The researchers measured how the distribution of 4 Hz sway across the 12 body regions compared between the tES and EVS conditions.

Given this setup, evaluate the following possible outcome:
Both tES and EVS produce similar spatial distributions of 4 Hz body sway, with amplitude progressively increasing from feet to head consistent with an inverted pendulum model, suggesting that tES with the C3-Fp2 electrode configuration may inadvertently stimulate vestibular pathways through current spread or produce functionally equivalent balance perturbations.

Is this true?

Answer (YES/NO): NO